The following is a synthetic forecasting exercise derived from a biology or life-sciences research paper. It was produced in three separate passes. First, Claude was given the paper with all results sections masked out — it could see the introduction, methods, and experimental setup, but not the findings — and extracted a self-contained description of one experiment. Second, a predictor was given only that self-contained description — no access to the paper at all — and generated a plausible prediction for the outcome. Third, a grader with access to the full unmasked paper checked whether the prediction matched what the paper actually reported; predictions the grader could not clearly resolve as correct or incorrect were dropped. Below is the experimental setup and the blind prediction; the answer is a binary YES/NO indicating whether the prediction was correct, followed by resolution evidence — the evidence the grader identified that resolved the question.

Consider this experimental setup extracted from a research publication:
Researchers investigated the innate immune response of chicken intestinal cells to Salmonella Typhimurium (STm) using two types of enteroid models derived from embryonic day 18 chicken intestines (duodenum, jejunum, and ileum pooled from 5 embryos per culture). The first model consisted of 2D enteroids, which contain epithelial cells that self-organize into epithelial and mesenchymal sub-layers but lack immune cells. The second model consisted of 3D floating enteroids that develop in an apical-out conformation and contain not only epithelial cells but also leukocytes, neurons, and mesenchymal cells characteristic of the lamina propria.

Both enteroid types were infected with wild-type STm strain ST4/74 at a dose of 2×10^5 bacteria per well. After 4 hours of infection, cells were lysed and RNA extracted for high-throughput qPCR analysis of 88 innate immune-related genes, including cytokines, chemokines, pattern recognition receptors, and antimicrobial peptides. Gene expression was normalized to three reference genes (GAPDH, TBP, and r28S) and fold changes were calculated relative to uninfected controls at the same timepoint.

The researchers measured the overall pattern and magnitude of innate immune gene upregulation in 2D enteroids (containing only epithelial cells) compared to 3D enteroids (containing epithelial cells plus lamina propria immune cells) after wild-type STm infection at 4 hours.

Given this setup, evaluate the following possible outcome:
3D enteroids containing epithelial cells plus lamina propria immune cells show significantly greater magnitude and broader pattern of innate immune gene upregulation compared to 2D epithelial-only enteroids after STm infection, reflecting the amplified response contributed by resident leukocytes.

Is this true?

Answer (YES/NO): NO